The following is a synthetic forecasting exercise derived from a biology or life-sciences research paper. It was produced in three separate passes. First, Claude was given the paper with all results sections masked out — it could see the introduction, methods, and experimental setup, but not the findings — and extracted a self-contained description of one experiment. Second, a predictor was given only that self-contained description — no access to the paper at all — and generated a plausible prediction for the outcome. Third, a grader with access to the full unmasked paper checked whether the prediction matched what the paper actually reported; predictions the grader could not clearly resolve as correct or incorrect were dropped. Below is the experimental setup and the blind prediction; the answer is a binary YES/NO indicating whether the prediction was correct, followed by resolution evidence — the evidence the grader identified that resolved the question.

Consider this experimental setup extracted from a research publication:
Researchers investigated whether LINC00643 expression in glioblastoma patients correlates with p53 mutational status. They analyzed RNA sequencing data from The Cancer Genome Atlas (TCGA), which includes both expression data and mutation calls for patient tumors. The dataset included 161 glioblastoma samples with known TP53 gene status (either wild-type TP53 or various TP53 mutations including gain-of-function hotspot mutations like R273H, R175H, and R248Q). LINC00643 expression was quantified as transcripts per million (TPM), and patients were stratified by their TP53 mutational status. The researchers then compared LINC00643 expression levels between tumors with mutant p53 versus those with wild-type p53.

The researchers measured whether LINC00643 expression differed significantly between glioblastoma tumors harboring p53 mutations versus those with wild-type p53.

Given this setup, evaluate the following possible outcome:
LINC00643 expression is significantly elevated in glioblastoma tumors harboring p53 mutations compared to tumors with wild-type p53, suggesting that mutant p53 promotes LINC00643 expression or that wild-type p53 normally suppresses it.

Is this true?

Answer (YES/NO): NO